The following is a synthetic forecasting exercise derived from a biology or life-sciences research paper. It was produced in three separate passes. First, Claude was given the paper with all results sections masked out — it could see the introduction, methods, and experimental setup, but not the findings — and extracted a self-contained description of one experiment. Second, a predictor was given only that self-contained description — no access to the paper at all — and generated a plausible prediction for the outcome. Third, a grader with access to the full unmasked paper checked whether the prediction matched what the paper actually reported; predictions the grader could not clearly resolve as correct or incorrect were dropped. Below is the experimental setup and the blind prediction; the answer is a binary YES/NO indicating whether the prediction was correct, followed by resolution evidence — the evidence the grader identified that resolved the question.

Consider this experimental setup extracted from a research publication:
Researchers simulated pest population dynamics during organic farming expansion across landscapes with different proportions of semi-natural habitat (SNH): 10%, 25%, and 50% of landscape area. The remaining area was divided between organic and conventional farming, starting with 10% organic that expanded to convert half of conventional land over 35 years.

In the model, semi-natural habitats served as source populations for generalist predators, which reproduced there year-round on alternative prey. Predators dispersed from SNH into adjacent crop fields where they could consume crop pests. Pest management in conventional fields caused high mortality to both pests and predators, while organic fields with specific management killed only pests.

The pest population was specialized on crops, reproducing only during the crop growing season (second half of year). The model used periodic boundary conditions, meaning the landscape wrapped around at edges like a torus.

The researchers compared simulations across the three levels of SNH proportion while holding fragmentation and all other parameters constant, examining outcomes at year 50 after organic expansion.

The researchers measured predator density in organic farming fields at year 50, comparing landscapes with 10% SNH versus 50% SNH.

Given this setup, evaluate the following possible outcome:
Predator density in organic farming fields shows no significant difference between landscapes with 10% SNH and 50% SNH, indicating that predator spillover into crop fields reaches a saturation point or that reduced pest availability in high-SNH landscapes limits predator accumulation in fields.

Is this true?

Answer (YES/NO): NO